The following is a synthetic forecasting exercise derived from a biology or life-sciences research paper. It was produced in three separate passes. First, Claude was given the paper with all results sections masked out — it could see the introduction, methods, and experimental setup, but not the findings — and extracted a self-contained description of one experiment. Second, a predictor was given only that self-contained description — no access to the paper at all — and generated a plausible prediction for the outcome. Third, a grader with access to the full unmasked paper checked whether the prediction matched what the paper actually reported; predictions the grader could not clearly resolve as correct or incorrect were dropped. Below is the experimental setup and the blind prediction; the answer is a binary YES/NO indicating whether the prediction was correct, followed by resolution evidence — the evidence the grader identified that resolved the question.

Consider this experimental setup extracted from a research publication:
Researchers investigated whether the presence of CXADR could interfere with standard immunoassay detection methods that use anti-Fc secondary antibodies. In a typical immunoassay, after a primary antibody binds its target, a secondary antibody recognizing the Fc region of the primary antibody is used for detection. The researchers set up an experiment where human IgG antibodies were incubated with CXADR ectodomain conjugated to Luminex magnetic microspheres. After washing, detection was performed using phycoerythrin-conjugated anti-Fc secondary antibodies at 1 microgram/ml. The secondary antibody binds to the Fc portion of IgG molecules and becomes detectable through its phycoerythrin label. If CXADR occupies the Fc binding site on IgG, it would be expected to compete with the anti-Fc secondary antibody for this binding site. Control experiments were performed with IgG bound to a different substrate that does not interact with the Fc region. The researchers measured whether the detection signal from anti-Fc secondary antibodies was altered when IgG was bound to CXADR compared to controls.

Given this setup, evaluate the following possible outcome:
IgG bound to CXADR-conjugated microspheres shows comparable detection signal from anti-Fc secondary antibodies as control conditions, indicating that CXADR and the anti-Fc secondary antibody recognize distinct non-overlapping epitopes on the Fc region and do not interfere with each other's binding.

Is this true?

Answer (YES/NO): NO